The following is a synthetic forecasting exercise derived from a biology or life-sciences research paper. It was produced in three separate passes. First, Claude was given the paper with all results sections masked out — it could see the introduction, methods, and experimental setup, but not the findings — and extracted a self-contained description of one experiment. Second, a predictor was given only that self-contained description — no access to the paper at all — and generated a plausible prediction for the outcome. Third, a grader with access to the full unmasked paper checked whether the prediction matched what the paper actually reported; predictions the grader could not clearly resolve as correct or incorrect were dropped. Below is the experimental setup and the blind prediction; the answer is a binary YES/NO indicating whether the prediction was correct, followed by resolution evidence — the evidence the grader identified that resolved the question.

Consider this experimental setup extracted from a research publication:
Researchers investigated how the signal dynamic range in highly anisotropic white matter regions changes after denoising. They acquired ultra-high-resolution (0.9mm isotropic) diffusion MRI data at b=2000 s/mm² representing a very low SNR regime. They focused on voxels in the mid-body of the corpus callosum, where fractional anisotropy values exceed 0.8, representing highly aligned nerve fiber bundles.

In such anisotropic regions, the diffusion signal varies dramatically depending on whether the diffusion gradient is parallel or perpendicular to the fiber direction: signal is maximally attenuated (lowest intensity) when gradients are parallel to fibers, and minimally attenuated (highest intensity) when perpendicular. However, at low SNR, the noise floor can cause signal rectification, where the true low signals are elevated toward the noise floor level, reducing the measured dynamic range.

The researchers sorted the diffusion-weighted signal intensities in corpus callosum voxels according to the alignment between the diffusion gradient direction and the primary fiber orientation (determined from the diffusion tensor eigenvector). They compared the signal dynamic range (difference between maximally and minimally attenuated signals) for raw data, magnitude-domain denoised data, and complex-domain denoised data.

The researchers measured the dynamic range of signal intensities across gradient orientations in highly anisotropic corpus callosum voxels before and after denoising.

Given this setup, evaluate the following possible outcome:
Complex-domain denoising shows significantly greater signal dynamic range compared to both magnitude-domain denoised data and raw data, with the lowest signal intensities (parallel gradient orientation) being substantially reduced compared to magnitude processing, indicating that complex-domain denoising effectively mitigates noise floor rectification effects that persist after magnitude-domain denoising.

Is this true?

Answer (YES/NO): YES